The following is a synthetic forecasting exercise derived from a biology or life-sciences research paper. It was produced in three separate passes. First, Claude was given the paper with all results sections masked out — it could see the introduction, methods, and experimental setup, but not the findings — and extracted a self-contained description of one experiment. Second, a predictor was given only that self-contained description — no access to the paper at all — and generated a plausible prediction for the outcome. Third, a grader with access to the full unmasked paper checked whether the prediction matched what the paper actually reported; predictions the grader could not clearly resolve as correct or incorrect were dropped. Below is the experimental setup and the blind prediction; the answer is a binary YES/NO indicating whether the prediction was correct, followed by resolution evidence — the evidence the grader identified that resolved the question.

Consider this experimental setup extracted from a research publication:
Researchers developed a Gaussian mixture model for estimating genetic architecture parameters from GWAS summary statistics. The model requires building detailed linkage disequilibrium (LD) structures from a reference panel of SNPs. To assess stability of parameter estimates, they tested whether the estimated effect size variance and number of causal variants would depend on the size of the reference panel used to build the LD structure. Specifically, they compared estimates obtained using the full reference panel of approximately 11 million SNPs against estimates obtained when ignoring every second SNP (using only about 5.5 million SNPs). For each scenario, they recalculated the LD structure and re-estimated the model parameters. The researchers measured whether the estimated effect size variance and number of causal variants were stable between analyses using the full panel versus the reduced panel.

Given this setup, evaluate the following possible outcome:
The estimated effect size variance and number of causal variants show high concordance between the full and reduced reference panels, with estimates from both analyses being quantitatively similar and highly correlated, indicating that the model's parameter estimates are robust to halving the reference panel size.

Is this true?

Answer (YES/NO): YES